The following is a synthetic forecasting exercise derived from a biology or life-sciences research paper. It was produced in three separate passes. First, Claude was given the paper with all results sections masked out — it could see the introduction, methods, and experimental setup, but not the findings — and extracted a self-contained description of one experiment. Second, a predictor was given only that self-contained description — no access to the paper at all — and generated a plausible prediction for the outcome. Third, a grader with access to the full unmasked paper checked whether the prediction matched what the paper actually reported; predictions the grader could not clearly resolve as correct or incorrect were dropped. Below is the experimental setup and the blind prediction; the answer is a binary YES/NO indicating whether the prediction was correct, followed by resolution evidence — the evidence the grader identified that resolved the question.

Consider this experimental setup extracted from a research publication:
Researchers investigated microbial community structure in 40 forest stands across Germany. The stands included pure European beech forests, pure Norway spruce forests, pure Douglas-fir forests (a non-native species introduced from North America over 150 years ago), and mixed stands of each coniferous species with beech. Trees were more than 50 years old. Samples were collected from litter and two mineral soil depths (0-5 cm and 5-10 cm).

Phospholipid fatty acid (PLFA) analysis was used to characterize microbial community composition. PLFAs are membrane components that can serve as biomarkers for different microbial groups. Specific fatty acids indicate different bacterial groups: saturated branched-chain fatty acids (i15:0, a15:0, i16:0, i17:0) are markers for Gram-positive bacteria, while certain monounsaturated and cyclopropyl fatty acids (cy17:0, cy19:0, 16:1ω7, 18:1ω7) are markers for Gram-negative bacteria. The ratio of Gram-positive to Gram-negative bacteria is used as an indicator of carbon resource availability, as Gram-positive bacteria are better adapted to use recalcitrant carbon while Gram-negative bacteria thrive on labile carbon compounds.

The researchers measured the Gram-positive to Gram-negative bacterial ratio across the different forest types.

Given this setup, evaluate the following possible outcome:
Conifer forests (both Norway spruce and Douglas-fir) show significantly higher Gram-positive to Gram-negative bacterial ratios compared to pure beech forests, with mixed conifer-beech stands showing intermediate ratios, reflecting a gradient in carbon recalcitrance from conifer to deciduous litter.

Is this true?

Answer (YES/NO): NO